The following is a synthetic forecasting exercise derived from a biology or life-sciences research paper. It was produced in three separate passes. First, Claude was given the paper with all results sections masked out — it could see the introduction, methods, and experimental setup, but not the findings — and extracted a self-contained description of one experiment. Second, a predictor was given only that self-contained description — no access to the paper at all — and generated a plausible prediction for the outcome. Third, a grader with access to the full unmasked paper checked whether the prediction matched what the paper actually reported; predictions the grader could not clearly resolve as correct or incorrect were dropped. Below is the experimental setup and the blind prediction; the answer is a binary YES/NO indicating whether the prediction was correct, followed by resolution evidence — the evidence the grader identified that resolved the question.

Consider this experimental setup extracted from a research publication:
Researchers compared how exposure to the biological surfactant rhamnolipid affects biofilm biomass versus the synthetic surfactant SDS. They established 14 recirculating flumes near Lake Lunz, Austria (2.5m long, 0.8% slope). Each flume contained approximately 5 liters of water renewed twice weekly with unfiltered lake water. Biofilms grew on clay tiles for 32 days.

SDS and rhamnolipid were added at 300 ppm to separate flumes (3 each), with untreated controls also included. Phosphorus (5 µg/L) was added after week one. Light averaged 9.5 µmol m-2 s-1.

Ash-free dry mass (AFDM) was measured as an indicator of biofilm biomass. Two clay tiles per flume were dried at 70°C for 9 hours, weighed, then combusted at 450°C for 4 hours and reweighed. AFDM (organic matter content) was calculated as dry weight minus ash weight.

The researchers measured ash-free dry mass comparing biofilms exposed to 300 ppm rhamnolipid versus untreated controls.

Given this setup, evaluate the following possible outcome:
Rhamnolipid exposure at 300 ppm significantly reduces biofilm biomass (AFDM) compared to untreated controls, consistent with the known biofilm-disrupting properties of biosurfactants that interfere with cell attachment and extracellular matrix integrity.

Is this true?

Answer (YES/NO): NO